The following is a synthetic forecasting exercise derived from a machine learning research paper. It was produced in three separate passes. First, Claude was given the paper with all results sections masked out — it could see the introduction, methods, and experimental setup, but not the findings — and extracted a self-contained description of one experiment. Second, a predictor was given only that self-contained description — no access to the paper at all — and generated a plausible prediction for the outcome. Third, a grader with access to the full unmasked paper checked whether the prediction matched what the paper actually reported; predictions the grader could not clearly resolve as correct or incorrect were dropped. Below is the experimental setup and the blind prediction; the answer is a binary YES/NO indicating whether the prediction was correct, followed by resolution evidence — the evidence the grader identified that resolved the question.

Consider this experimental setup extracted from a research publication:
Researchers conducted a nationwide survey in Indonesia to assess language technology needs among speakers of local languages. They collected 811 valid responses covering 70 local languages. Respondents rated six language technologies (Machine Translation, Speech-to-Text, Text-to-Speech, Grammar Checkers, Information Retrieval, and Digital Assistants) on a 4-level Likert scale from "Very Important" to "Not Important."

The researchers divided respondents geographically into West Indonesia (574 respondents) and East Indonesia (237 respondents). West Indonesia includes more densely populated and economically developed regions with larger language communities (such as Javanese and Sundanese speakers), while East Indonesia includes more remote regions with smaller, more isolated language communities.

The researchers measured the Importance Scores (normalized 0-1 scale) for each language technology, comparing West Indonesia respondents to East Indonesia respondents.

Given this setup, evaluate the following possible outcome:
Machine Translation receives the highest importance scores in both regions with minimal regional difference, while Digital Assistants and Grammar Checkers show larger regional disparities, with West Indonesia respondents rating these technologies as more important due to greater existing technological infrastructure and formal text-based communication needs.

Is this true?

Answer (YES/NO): NO